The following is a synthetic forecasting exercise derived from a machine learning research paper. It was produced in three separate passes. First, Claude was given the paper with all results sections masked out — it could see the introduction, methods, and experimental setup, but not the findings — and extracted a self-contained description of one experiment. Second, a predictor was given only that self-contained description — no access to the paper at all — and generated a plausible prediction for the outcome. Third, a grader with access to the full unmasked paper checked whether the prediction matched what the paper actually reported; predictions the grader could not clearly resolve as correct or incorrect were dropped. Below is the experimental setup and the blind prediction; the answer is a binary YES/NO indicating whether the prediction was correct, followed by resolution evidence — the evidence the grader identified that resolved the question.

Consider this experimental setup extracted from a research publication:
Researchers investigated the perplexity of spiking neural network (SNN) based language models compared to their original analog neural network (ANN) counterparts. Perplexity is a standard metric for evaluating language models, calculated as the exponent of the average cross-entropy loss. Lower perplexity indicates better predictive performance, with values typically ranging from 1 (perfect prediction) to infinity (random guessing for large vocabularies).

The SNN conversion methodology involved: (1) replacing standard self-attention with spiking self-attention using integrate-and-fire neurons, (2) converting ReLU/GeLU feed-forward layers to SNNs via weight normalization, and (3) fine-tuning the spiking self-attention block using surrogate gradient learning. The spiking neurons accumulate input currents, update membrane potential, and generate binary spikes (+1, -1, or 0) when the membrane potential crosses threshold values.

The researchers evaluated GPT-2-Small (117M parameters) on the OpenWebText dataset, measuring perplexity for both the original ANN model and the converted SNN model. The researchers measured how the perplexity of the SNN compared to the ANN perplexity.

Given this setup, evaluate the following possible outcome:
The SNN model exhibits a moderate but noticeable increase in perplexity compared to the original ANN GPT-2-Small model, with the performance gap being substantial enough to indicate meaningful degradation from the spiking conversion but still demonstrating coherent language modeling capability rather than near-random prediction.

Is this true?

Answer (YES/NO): YES